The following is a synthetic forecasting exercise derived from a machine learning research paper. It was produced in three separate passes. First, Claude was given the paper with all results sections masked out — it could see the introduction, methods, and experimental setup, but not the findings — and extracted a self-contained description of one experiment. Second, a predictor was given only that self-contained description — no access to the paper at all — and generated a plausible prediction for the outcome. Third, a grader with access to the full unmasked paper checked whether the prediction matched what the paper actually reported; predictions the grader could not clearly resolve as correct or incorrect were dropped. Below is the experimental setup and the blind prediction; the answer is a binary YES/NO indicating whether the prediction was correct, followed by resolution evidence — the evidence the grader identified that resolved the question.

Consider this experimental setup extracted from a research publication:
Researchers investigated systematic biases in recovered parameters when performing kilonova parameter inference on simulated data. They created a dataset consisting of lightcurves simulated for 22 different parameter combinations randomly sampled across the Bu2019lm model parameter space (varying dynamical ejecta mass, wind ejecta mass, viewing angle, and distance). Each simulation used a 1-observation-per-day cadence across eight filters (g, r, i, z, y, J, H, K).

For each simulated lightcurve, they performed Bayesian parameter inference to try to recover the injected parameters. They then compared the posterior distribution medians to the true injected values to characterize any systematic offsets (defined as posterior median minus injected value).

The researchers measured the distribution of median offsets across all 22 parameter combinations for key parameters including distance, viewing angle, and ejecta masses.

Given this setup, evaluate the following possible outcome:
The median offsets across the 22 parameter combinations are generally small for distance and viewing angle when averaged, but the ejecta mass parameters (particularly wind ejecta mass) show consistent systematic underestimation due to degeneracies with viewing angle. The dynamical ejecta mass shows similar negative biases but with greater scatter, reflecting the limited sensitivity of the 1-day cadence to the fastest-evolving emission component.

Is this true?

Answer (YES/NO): NO